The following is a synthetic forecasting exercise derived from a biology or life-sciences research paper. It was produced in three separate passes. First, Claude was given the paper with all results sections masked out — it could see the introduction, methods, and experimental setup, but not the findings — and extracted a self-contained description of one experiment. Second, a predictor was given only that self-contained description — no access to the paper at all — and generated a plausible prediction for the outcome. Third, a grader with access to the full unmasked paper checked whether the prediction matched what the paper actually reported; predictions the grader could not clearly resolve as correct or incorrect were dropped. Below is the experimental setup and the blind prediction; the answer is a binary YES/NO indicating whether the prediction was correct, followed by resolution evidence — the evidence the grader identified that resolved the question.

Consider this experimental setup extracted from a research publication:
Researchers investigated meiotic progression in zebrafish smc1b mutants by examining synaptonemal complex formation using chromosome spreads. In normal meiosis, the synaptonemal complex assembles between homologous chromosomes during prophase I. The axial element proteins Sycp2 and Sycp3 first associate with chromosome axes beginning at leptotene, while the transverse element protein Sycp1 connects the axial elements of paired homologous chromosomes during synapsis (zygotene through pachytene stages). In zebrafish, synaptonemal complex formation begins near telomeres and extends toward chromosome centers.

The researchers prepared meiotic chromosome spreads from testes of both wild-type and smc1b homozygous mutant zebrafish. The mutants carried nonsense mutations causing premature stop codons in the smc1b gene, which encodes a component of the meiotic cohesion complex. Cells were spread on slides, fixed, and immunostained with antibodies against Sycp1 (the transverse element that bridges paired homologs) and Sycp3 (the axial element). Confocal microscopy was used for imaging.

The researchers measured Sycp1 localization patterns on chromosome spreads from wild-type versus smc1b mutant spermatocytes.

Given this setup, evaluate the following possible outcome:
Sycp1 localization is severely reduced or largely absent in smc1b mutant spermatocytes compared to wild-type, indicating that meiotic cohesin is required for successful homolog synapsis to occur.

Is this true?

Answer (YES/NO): YES